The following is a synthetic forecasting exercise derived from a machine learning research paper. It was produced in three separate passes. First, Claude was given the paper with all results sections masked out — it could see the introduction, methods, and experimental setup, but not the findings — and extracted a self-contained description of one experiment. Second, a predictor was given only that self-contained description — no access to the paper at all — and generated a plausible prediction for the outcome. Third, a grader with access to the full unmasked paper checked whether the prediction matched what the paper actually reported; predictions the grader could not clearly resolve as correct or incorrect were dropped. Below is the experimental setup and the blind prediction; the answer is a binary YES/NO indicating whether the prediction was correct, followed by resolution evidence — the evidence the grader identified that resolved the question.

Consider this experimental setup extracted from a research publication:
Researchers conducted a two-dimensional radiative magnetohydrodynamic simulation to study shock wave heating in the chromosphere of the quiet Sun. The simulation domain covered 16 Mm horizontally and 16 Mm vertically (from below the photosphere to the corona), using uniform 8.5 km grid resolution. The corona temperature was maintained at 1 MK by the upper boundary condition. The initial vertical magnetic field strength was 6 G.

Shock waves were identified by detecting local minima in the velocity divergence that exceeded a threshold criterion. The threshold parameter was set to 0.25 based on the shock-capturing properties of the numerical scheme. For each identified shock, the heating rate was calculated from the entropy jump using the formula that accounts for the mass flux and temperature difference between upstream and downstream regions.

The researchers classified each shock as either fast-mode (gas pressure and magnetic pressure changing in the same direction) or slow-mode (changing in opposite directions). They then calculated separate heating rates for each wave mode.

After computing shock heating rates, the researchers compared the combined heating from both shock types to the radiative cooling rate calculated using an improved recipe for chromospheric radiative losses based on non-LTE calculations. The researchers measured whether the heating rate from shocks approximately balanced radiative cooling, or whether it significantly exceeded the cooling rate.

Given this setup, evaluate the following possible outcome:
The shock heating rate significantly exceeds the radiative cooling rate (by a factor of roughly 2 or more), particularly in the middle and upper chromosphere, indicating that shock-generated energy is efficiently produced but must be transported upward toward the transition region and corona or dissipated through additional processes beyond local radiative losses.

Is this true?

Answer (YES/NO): NO